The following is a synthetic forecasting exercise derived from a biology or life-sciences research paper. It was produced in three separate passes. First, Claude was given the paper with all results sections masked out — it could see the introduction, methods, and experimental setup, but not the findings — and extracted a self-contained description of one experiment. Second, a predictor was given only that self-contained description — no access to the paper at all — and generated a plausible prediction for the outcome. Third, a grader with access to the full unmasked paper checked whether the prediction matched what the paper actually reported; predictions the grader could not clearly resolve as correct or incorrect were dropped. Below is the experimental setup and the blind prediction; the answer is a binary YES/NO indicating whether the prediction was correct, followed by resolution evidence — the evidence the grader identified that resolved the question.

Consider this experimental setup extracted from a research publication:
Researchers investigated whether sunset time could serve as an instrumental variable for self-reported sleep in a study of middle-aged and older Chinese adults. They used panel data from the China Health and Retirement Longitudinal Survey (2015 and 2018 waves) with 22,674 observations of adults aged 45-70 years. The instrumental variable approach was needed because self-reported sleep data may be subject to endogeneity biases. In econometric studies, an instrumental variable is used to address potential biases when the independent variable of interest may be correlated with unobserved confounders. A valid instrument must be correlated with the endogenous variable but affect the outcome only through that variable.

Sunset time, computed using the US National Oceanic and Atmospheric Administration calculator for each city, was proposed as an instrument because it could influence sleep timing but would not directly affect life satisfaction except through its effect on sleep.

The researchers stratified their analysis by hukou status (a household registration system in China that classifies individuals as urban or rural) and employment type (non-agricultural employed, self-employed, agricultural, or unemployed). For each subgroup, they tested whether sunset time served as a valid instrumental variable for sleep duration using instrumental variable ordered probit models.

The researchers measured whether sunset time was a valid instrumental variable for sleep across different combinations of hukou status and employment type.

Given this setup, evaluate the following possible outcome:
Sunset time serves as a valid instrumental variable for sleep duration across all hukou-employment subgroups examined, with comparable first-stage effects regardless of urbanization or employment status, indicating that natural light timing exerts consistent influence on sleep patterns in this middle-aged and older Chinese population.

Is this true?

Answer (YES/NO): NO